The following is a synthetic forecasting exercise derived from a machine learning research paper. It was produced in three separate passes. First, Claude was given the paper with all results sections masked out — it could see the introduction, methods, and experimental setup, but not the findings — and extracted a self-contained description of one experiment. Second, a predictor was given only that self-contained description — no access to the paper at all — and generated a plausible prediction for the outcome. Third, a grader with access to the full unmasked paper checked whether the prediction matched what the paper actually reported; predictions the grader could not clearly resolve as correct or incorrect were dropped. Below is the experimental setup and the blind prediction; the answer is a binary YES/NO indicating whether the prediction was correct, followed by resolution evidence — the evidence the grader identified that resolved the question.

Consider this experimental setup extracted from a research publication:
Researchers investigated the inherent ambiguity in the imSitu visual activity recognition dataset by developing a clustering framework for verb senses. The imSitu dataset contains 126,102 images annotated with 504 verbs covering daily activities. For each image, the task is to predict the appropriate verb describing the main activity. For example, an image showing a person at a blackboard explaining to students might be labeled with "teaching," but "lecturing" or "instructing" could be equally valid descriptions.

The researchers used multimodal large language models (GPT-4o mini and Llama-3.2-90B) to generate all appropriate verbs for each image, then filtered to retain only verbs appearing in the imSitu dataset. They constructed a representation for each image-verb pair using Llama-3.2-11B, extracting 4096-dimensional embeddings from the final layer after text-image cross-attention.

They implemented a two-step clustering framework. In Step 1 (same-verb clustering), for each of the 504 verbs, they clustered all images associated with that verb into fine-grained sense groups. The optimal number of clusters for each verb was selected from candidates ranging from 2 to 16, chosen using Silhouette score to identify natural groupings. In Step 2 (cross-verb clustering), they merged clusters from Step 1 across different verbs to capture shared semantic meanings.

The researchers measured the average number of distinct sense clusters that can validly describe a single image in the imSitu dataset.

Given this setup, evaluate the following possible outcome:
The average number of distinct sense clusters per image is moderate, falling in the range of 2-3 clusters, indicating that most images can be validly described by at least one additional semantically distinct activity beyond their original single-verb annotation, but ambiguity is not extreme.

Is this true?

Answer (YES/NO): YES